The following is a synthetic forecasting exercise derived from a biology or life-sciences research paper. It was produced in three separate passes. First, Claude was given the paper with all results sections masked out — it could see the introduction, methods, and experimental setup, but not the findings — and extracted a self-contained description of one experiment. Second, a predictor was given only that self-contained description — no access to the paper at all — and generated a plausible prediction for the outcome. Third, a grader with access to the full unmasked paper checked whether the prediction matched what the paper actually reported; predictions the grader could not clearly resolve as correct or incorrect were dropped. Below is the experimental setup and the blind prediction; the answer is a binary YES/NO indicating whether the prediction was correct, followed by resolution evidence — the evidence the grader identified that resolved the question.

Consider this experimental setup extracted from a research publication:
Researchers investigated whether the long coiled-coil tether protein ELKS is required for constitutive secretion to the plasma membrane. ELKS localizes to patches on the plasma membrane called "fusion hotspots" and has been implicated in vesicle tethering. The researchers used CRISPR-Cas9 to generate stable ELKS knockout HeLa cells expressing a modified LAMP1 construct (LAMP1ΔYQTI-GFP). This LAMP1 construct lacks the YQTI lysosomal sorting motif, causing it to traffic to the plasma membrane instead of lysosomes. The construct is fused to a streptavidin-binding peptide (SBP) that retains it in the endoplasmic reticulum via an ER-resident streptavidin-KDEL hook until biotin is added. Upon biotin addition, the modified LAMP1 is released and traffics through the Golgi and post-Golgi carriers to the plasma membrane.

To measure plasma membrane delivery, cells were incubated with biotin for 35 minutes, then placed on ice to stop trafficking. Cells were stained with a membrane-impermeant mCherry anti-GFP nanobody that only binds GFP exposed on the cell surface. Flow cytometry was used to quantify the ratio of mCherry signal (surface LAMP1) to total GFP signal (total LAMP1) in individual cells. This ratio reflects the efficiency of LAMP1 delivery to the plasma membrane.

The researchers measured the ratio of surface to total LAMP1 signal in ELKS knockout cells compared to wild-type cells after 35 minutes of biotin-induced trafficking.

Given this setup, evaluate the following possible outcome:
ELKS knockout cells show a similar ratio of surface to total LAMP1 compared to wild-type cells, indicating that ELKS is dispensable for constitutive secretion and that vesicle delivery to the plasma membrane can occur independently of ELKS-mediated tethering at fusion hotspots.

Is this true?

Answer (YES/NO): YES